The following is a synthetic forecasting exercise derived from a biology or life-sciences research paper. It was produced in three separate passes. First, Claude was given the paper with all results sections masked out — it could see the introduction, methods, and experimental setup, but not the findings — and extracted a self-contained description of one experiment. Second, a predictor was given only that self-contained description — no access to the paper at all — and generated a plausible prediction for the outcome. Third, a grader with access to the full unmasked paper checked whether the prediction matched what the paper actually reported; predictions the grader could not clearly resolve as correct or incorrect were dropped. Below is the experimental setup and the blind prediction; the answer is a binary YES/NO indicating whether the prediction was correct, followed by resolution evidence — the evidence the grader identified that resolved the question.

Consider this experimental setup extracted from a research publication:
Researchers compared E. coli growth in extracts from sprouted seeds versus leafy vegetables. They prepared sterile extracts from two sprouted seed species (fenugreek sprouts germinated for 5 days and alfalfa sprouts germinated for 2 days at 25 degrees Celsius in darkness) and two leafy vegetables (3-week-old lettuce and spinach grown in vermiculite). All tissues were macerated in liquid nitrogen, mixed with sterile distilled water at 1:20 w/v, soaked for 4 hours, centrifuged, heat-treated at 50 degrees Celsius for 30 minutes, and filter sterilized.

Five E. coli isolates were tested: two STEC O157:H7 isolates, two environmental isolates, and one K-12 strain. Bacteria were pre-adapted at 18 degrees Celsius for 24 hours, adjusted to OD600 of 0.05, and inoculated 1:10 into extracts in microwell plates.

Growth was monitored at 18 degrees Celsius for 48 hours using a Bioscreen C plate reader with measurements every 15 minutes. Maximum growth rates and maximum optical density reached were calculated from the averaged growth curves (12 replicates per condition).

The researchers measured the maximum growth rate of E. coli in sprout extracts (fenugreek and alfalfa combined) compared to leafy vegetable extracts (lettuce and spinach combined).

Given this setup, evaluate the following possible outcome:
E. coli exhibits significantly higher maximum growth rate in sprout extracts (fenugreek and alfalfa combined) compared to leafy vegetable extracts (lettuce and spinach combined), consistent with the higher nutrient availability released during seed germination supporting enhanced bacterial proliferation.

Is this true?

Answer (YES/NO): NO